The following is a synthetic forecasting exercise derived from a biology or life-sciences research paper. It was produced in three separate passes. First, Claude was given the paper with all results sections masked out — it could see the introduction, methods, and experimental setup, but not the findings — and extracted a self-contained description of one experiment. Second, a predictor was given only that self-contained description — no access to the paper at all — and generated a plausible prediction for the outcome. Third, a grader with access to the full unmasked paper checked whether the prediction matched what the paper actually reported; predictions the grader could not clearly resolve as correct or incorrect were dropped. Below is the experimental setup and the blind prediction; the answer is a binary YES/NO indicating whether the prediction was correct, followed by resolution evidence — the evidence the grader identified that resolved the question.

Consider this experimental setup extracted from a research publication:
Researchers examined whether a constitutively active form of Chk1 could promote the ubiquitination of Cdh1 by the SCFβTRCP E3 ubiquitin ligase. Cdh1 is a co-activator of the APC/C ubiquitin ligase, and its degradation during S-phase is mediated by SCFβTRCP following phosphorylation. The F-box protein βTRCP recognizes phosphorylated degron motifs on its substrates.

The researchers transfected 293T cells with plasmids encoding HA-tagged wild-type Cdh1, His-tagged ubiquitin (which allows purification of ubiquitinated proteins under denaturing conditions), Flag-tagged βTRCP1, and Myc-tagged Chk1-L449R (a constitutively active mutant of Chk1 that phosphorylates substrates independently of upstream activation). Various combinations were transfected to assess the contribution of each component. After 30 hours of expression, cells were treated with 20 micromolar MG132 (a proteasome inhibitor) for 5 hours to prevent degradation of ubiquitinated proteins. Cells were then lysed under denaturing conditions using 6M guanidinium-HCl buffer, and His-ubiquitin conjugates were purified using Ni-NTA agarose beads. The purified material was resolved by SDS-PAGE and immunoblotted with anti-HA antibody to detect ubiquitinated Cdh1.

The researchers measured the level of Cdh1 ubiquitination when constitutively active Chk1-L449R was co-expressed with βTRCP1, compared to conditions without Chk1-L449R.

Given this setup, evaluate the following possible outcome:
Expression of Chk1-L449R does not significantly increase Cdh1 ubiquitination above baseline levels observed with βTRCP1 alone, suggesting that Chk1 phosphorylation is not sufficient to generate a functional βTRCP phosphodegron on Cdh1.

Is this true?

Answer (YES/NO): NO